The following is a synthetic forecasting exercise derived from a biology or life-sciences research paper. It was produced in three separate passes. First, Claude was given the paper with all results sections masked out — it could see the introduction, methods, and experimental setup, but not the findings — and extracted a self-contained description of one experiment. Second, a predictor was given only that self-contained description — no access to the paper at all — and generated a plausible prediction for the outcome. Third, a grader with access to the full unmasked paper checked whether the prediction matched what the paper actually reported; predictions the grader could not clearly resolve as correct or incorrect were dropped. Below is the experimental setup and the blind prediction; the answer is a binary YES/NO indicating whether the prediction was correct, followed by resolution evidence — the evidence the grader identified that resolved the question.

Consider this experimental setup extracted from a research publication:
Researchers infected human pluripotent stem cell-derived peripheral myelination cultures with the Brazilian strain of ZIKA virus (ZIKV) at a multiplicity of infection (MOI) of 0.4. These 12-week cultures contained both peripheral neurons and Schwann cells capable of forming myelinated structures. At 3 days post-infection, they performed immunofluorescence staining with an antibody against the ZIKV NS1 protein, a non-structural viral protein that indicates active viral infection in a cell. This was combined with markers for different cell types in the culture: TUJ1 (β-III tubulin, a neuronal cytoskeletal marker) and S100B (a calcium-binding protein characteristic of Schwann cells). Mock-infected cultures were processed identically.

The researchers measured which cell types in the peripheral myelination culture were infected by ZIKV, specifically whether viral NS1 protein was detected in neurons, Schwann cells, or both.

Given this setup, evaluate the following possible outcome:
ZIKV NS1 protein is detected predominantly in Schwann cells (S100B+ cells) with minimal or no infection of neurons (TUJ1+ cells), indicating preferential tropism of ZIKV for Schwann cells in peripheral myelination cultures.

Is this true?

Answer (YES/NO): NO